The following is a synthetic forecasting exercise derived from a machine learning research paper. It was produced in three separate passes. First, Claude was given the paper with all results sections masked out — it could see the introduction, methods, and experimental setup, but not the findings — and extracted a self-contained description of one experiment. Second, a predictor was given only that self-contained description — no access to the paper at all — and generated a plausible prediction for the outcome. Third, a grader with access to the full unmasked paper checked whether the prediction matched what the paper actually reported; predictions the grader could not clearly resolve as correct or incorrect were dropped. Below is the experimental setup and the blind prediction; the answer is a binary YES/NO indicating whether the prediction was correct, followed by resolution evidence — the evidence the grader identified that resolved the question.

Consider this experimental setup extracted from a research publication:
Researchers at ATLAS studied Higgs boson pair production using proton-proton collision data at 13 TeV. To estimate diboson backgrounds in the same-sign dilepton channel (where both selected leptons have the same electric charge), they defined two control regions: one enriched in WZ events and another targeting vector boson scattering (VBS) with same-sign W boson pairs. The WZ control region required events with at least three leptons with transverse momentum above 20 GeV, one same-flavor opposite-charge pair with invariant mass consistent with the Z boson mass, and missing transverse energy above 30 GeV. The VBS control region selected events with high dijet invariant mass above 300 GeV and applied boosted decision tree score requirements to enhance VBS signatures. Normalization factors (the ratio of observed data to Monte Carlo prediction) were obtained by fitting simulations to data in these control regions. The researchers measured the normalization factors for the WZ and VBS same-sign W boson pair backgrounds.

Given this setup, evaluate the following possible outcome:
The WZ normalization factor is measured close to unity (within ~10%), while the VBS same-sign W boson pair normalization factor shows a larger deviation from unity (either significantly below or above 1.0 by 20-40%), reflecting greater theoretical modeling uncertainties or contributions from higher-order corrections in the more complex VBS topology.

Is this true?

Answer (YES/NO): NO